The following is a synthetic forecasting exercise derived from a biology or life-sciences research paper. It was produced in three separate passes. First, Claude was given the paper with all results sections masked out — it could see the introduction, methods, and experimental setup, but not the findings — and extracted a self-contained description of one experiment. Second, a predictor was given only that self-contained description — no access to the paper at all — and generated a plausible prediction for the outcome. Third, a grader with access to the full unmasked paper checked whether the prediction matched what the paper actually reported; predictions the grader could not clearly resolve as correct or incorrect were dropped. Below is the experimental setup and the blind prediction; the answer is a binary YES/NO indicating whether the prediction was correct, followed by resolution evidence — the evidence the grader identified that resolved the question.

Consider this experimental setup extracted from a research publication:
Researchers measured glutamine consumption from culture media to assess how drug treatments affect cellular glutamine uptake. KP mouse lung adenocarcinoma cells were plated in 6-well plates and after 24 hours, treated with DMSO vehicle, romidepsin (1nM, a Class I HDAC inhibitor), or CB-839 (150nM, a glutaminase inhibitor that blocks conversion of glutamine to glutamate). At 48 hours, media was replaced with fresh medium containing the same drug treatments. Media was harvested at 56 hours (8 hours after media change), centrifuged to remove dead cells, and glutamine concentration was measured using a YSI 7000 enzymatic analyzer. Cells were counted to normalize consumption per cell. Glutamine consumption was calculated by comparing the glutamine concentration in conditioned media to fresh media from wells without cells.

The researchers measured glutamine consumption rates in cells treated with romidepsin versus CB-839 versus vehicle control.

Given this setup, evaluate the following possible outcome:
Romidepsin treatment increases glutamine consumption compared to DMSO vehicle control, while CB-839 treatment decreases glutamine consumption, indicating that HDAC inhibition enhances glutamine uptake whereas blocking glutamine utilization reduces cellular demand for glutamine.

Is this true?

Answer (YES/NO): NO